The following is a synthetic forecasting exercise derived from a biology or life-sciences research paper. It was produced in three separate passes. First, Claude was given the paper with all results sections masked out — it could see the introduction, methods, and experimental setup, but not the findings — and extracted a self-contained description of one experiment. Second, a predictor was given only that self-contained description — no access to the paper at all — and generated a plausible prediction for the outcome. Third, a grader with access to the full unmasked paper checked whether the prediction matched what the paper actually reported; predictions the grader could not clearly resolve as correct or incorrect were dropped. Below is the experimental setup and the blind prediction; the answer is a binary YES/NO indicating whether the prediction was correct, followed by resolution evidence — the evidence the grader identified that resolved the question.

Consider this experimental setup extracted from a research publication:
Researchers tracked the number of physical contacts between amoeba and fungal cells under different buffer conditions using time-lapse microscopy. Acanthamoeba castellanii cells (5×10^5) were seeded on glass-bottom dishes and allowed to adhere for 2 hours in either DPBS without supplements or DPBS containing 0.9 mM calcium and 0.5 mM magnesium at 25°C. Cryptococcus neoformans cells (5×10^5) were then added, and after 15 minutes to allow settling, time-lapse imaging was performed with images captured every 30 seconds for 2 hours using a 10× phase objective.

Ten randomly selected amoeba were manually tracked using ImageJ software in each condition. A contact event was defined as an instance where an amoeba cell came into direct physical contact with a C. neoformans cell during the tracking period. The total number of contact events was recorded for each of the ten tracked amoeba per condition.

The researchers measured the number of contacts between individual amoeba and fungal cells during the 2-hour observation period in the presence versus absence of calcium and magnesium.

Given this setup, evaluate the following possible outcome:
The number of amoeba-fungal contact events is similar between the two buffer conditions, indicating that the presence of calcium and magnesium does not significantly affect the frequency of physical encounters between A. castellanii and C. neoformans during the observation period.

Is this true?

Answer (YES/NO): NO